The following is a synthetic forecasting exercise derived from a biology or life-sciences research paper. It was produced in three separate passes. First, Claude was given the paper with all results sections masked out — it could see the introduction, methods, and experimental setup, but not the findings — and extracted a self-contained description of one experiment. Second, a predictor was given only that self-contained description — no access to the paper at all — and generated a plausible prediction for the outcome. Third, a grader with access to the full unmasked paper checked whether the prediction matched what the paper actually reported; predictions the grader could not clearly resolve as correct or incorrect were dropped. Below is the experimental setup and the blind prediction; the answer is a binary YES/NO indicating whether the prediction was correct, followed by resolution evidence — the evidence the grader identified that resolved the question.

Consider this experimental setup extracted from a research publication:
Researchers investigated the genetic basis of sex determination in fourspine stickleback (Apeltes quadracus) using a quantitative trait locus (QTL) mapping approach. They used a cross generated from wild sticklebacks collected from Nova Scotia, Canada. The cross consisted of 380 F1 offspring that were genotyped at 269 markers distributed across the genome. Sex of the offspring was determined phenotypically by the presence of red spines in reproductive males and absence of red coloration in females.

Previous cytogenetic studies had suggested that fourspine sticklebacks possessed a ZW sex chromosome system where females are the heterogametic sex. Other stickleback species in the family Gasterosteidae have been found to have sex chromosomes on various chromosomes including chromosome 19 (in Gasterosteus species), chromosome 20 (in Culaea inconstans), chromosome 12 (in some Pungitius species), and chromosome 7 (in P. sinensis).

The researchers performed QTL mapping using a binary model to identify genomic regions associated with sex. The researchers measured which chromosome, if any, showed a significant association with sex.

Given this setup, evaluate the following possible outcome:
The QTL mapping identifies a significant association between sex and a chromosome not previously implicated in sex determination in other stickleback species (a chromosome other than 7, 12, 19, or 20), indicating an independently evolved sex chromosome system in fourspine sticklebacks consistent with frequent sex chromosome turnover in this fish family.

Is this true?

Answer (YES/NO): YES